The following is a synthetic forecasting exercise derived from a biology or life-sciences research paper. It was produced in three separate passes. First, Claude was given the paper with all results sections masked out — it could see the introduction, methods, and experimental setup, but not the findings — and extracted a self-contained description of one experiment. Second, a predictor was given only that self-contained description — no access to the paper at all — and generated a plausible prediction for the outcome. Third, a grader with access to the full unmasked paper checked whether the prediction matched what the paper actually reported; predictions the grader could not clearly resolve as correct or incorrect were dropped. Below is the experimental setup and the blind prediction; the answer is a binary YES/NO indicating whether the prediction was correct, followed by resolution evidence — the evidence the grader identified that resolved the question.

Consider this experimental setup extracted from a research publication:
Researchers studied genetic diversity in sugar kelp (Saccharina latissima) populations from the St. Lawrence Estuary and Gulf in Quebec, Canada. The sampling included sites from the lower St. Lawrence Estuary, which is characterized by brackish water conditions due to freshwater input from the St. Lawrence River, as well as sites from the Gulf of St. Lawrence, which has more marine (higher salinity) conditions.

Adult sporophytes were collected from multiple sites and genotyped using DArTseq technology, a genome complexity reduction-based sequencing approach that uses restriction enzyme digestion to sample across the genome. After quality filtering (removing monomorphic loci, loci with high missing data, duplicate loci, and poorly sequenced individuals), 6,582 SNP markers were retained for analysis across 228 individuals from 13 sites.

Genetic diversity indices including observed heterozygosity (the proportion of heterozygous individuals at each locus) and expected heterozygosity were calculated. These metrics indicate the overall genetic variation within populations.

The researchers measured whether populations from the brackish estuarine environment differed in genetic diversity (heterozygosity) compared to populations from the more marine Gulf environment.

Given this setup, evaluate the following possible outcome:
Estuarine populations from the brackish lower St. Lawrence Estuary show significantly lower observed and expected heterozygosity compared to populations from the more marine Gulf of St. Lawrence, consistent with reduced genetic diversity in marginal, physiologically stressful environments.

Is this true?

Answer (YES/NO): YES